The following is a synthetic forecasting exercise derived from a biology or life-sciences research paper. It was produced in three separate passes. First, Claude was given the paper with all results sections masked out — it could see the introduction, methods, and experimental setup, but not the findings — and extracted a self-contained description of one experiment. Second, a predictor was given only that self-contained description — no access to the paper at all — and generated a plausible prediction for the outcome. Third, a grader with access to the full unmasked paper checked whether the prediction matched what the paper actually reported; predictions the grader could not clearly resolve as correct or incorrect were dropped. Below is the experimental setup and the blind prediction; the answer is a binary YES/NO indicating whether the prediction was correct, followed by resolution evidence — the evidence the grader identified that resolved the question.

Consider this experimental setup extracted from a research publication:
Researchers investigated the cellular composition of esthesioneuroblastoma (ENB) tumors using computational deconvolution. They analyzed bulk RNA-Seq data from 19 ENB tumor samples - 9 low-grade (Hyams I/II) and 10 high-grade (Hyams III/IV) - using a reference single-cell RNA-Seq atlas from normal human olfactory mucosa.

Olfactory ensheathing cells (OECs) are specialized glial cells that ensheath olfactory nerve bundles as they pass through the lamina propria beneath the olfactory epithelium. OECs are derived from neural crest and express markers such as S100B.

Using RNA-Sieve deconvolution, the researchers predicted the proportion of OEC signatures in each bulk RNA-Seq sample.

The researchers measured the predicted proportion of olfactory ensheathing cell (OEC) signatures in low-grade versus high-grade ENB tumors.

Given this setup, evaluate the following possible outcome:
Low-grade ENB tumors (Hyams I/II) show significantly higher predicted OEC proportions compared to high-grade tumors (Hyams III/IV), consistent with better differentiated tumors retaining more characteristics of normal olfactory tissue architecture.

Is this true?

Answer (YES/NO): YES